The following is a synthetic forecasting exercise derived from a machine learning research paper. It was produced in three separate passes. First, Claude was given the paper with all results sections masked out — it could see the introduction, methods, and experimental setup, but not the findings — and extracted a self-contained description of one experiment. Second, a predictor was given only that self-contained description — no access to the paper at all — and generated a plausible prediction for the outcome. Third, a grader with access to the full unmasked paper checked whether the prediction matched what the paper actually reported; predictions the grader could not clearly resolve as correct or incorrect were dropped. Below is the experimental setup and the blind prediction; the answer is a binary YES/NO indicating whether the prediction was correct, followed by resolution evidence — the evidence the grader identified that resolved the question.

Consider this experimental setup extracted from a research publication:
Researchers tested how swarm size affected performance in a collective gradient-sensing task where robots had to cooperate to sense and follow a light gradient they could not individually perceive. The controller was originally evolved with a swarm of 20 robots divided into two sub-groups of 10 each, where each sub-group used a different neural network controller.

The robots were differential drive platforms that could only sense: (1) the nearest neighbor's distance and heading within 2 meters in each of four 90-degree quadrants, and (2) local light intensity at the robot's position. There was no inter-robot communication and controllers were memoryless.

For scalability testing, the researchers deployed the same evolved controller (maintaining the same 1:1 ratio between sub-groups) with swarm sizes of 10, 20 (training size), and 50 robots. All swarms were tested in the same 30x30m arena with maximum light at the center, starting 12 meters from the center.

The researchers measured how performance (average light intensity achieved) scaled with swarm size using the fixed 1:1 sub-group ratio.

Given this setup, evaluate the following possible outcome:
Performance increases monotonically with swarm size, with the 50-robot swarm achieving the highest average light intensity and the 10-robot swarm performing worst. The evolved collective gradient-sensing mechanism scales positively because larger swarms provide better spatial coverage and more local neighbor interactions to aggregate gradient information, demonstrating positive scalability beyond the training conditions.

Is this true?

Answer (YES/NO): YES